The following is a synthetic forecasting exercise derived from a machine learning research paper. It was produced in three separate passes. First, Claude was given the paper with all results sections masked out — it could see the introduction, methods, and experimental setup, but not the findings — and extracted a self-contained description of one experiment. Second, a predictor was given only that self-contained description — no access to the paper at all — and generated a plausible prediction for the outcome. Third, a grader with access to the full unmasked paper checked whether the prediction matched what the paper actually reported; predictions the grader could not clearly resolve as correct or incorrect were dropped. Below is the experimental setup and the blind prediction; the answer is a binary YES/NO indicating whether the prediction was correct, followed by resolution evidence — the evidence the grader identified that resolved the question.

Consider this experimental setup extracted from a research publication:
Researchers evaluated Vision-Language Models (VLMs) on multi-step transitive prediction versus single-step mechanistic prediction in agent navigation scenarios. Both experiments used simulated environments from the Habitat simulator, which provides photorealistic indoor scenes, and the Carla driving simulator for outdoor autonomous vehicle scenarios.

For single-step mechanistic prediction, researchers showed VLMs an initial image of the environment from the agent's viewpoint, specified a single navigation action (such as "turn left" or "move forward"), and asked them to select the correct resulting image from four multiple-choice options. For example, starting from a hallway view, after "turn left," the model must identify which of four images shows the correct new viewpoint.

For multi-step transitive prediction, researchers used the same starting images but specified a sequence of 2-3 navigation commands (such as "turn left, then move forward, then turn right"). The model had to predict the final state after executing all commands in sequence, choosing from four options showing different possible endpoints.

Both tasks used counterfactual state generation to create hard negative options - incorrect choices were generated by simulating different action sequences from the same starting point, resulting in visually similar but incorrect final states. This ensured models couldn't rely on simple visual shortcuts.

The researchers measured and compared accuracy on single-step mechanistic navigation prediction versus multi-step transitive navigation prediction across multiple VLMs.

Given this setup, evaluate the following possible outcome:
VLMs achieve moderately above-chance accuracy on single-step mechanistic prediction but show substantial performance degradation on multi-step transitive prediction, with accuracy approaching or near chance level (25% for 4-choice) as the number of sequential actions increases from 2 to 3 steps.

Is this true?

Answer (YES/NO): NO